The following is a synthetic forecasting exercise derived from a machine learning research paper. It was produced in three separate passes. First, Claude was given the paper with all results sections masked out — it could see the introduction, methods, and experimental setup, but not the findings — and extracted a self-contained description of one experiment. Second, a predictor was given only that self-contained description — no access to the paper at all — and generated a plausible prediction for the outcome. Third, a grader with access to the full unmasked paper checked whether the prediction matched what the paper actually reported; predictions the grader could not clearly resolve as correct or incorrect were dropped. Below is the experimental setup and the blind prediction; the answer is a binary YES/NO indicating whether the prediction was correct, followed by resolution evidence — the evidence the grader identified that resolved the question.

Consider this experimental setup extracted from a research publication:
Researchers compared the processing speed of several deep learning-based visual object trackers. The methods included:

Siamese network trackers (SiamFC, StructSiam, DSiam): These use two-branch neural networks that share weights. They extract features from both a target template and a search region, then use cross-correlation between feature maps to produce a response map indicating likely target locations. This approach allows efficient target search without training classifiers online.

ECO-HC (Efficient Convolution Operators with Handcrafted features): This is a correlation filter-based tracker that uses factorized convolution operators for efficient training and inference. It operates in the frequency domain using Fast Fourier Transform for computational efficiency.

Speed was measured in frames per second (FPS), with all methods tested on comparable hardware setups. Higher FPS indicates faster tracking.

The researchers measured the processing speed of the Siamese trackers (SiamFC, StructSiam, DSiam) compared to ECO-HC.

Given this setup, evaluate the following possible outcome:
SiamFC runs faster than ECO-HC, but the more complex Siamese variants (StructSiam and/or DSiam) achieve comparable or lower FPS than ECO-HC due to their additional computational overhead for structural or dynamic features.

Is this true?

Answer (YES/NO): NO